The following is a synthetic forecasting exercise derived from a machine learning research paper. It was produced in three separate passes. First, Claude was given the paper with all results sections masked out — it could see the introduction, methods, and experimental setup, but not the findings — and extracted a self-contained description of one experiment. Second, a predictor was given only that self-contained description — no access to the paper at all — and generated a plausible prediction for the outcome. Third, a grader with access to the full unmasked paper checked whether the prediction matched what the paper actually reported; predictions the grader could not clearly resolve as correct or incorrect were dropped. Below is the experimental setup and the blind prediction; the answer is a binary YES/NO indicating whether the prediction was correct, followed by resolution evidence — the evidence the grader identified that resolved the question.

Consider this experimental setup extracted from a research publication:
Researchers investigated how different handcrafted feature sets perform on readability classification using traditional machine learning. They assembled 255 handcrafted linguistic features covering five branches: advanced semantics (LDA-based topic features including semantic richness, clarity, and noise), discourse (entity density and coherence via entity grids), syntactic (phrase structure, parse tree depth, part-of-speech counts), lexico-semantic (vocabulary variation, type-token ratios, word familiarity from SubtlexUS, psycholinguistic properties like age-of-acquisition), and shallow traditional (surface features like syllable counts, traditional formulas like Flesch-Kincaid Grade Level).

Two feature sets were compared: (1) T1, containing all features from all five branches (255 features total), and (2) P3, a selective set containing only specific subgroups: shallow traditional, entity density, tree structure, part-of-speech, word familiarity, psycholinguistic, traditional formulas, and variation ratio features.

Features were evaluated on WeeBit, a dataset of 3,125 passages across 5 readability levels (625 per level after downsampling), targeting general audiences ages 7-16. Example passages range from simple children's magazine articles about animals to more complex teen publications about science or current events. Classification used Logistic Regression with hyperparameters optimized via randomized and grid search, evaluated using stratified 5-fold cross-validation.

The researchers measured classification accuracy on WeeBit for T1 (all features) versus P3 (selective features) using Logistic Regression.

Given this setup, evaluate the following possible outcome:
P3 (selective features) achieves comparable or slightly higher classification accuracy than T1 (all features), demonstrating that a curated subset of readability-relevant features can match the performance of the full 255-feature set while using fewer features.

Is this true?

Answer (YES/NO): YES